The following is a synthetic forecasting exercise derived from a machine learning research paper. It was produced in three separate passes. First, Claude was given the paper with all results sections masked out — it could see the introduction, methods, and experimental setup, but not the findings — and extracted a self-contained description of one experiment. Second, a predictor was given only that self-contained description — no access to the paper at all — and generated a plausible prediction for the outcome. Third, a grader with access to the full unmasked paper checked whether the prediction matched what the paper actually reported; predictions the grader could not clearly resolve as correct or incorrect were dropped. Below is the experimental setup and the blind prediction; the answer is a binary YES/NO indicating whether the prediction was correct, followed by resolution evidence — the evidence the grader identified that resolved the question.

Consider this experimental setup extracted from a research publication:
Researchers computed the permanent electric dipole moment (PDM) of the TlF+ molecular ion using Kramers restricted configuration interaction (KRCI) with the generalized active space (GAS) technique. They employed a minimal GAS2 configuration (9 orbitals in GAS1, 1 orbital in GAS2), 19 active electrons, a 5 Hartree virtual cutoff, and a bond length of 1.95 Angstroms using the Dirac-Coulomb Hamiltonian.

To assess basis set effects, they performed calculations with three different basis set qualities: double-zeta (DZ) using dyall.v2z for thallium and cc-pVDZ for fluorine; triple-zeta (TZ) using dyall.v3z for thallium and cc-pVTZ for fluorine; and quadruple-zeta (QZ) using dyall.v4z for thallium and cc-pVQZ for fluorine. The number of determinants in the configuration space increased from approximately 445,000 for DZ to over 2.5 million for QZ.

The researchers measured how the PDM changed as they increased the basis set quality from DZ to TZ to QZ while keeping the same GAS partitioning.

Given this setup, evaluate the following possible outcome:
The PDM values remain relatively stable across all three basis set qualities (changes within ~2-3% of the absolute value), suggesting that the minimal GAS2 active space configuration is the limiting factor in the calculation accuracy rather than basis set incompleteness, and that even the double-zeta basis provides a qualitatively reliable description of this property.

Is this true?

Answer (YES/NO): NO